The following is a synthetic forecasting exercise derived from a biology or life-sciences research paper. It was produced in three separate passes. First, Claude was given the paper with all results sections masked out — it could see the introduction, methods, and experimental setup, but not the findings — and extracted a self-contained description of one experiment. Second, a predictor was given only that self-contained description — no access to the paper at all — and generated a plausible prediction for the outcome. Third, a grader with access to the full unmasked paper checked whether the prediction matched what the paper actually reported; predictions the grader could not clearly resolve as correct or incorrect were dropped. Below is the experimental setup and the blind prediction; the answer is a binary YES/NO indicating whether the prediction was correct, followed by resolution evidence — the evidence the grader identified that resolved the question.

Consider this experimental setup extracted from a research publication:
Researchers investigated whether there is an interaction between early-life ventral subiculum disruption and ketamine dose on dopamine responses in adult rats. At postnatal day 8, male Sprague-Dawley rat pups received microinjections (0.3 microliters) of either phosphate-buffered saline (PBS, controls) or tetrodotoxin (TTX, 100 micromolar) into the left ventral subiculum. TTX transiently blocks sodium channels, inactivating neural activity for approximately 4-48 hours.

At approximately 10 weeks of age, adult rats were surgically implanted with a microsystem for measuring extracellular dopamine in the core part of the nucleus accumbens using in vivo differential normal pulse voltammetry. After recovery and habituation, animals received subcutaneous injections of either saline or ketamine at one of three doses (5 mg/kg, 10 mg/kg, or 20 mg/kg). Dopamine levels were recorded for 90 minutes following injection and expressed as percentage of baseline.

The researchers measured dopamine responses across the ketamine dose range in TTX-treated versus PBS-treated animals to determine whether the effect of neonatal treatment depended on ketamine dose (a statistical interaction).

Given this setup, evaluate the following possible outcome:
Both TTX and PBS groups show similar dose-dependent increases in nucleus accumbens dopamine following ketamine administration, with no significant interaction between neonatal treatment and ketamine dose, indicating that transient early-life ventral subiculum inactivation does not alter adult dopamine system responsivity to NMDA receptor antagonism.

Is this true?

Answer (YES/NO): NO